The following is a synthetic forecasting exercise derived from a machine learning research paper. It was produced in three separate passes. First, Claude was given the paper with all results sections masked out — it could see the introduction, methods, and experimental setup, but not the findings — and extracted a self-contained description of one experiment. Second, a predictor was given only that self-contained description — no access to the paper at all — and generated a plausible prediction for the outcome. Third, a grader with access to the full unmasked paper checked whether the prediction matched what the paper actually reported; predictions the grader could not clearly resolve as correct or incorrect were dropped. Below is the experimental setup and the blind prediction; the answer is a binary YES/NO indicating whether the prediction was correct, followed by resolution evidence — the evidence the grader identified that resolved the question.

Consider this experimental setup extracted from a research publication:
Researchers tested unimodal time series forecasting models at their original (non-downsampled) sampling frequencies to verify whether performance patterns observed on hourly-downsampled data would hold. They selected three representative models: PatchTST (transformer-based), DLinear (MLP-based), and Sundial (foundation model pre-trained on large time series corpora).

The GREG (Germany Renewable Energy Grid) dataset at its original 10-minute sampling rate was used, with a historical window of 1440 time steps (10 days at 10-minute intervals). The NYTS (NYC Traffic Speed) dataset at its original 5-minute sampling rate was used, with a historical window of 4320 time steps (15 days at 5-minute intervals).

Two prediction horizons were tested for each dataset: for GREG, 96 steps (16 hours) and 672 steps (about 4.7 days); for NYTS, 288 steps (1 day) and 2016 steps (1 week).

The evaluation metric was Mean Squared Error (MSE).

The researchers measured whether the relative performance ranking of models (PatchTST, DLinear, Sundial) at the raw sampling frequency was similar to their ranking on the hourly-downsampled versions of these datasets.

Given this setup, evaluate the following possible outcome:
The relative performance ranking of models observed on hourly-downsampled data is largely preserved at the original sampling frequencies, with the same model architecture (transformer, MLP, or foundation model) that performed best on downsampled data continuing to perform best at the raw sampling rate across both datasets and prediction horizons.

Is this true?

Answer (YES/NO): NO